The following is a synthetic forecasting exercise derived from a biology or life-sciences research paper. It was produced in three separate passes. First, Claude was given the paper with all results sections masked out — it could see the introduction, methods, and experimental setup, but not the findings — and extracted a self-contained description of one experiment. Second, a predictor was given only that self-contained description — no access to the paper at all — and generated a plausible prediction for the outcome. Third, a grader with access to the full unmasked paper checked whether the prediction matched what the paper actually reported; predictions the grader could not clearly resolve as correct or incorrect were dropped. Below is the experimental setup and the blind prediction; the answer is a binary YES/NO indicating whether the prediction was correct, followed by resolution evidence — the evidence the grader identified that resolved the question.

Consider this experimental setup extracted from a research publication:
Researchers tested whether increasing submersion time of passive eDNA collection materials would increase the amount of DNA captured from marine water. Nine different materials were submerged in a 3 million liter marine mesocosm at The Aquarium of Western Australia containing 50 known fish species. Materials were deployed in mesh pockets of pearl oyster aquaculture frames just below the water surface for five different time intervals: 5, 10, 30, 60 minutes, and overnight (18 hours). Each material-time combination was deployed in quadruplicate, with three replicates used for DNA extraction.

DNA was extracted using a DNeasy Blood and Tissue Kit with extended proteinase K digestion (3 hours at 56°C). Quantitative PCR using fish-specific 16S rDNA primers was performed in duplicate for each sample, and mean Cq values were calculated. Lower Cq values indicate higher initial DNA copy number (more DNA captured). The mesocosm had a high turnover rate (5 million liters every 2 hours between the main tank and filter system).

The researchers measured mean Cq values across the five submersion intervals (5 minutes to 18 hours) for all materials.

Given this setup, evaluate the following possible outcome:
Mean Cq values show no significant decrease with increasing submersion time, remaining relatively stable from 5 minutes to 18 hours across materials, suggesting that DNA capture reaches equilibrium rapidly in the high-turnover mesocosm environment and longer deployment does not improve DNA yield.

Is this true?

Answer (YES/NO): YES